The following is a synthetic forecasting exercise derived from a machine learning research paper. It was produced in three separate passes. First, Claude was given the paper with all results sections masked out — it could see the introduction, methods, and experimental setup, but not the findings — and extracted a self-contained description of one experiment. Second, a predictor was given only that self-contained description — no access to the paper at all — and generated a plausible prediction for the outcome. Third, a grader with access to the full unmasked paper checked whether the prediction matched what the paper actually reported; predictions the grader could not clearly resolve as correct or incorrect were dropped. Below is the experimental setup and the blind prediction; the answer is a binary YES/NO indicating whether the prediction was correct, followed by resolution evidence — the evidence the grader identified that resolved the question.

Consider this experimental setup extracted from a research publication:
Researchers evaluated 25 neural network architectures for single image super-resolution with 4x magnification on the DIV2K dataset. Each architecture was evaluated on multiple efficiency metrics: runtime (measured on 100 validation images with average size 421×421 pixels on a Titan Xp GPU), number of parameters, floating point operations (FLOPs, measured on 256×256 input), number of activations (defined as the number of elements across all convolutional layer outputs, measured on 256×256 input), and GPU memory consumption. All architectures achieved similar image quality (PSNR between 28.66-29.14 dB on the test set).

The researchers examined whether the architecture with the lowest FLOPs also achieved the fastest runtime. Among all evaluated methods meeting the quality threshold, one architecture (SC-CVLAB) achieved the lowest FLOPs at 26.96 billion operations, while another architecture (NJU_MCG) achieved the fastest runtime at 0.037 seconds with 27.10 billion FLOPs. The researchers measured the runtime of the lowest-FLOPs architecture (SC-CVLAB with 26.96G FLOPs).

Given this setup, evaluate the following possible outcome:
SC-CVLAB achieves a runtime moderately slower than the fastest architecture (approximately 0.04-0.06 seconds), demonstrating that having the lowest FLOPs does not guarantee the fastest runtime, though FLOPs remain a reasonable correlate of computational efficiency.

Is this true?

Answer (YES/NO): NO